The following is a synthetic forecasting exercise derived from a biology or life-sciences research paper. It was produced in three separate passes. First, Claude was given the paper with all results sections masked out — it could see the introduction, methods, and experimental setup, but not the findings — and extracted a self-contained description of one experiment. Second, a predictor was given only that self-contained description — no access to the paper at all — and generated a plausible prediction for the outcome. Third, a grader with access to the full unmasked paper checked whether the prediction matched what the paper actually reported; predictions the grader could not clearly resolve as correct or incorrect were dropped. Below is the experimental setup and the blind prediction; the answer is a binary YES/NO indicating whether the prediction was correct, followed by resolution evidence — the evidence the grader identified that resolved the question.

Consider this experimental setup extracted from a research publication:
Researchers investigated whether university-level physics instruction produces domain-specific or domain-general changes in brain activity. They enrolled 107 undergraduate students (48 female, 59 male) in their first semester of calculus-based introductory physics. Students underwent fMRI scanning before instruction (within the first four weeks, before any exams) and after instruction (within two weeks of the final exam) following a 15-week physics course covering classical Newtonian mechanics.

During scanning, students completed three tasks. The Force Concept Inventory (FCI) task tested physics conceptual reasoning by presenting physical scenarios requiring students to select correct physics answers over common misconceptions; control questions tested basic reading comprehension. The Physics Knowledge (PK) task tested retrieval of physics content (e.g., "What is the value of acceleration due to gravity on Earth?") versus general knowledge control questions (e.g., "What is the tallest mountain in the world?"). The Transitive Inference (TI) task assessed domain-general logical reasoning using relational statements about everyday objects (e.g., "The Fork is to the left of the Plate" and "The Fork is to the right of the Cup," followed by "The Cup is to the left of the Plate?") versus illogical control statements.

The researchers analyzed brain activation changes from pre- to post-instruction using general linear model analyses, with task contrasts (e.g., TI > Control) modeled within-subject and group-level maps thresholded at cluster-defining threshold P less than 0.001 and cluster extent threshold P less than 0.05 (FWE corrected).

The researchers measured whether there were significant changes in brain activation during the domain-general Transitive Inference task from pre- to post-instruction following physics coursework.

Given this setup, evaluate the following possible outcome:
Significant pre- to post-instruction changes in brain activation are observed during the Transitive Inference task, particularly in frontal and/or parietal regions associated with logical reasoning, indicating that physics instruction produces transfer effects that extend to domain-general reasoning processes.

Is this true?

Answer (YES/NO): NO